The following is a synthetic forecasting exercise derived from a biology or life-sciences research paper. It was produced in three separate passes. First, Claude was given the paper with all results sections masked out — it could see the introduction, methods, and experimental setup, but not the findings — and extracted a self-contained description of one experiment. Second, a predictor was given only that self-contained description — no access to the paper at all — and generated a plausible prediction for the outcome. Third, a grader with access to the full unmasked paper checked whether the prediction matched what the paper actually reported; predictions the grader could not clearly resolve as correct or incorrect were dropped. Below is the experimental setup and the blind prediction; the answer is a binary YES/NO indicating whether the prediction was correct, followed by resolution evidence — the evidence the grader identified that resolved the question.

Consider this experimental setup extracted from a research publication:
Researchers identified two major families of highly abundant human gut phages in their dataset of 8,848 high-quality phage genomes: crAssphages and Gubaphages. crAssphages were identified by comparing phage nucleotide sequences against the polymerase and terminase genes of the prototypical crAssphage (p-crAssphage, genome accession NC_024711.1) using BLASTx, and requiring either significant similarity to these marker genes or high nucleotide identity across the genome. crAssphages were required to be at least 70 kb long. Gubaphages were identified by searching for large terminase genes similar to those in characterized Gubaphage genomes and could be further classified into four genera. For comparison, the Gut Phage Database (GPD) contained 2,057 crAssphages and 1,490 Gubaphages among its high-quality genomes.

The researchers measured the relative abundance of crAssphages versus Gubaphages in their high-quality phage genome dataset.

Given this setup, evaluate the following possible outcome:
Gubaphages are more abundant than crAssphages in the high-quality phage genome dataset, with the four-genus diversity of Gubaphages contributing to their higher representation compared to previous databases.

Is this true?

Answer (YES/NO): NO